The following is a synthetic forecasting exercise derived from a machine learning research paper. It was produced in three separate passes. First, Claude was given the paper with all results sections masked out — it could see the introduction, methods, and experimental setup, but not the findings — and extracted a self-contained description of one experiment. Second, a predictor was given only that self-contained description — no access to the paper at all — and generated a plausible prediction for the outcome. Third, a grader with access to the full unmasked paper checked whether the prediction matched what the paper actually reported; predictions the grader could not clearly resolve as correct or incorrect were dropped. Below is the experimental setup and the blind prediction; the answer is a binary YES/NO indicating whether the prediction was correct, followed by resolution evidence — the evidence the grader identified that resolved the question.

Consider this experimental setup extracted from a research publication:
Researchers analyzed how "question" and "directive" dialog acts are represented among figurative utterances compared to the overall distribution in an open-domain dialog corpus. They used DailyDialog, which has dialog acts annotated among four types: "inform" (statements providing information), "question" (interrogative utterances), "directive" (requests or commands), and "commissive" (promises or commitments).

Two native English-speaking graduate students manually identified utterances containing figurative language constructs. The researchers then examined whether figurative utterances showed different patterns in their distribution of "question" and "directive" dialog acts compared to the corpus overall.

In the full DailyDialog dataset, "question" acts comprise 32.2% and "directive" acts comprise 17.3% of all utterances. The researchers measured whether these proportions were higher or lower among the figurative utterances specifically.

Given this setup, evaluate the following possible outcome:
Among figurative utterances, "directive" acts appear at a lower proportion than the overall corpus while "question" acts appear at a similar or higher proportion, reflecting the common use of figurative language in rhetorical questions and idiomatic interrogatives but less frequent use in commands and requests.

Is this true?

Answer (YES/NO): NO